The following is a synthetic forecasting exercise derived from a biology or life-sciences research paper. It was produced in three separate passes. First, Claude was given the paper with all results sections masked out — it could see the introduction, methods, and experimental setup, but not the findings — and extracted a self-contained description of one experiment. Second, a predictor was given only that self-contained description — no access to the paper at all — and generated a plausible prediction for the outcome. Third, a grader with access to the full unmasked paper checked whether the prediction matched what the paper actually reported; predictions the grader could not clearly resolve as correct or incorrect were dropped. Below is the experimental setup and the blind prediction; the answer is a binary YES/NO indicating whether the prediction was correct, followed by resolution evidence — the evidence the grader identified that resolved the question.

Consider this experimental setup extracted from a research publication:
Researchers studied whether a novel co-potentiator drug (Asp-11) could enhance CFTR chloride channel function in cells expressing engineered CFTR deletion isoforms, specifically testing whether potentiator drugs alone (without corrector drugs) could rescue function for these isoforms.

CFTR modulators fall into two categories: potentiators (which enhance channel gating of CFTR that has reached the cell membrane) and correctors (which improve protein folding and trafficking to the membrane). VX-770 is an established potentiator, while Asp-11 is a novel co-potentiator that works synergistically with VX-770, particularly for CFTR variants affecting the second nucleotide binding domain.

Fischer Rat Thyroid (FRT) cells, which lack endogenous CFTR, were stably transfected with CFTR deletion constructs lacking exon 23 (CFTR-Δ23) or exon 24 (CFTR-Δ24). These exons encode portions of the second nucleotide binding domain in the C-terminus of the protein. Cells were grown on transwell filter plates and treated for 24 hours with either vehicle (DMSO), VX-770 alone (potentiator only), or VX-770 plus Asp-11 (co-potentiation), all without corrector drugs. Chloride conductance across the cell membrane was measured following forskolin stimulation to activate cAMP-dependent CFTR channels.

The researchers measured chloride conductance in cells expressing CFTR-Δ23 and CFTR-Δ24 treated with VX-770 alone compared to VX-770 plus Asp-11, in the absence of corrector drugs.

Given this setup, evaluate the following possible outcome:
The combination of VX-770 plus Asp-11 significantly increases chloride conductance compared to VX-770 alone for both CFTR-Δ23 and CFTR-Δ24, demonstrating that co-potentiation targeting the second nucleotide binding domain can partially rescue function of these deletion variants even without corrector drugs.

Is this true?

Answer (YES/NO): YES